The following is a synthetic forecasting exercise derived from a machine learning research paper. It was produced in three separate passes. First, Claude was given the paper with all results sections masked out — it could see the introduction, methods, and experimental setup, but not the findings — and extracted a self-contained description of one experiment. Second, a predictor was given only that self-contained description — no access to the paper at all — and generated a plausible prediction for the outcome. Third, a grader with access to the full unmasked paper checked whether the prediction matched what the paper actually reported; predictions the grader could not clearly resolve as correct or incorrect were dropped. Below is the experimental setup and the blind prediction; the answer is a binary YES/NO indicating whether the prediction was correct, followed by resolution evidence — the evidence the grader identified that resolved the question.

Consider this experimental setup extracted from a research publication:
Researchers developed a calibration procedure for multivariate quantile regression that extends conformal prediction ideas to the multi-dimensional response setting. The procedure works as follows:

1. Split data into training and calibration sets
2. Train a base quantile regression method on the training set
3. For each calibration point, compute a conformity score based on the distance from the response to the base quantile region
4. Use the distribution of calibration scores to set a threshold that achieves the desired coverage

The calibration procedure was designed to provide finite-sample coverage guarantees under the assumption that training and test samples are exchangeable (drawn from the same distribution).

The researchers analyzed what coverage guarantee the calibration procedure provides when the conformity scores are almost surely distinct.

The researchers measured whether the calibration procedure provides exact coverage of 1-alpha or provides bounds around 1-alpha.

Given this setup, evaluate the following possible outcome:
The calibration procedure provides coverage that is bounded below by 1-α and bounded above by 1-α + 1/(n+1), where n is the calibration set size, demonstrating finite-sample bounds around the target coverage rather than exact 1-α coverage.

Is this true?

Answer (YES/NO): YES